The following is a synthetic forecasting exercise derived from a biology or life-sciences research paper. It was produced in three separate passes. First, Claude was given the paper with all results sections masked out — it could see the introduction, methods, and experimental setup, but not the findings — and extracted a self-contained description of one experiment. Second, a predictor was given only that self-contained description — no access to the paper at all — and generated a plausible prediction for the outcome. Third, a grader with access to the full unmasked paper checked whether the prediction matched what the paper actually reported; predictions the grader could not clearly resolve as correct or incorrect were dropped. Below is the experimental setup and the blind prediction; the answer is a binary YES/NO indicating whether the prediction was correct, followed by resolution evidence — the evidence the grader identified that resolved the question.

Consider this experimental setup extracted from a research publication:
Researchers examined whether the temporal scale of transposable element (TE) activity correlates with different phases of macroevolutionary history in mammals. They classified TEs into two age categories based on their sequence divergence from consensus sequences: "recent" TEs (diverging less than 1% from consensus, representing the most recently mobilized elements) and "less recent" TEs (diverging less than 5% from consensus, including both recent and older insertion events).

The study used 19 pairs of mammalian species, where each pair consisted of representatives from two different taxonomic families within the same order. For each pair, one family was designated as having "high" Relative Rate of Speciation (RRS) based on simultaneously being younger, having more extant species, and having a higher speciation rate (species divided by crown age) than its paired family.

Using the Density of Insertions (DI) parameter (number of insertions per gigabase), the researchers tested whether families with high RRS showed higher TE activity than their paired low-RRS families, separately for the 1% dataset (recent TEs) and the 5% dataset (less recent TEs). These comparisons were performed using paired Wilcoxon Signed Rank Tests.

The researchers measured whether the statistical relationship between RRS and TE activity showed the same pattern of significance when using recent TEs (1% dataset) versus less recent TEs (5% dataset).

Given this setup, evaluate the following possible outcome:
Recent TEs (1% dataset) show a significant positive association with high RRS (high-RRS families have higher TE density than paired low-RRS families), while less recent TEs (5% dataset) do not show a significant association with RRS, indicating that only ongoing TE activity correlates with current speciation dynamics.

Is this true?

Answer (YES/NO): NO